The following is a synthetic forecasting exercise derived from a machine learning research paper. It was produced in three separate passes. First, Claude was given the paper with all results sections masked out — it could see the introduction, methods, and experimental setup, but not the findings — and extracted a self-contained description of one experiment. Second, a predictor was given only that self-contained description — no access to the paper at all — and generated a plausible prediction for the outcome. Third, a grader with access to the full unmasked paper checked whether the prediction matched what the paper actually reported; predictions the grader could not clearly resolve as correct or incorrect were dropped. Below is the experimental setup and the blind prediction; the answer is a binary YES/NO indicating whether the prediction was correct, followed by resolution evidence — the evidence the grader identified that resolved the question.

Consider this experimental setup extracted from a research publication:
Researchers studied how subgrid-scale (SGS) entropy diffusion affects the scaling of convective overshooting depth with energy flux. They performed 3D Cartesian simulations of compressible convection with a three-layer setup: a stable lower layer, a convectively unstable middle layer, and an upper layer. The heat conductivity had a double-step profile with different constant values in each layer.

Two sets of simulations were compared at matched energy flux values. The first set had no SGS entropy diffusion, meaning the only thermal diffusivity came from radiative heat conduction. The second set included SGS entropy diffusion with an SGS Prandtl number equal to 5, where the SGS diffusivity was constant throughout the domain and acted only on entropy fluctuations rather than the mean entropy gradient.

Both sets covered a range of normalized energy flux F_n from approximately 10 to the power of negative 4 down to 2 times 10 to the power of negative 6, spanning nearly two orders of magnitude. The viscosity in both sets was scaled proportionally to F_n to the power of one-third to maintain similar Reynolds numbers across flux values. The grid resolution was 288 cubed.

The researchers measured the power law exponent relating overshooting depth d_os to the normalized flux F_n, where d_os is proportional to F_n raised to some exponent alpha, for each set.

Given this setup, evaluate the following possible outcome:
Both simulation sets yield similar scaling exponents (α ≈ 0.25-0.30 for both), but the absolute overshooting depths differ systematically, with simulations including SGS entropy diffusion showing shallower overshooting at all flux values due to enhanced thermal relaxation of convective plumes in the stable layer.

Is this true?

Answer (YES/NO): NO